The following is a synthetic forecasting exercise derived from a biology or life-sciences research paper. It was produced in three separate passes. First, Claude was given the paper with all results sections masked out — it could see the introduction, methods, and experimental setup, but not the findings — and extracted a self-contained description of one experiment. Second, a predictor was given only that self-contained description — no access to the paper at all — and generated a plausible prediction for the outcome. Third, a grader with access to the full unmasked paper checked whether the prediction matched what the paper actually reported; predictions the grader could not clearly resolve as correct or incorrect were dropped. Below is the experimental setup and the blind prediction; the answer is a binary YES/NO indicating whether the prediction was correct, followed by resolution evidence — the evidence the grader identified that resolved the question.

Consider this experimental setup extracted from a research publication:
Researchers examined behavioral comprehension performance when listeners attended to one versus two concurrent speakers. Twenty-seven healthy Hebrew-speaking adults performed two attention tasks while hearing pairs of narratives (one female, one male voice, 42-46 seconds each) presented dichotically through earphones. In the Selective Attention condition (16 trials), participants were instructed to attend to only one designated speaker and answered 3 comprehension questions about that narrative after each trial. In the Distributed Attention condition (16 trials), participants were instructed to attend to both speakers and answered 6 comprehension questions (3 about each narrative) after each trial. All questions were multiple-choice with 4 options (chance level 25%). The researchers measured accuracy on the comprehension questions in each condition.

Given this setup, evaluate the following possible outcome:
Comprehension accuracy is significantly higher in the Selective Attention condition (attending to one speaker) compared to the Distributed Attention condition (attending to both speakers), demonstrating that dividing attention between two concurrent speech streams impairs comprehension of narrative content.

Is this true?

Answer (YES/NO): YES